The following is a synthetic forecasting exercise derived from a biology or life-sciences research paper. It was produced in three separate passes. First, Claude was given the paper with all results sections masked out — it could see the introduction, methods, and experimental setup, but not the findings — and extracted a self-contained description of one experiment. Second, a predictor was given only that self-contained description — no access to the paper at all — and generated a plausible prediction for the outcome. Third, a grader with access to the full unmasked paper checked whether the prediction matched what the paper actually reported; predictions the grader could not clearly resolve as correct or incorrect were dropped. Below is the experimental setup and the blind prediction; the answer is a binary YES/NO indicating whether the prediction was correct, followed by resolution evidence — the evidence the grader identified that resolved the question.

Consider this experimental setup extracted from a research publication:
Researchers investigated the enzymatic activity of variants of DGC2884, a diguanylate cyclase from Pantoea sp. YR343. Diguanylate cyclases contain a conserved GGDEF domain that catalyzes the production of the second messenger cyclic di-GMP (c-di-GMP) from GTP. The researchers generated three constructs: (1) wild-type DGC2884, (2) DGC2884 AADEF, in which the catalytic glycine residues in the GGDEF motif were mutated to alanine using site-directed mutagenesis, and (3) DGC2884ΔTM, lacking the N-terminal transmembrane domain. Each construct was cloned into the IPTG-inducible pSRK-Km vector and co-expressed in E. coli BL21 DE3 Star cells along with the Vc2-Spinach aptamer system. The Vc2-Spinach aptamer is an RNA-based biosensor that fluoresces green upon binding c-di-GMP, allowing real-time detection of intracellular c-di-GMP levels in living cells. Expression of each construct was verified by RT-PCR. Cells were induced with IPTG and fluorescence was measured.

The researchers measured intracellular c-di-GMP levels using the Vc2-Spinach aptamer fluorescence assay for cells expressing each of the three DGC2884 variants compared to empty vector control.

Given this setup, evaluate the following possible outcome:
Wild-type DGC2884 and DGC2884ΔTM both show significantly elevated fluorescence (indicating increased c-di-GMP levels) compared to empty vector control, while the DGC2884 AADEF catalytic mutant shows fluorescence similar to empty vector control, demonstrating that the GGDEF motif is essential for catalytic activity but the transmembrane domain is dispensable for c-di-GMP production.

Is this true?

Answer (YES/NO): NO